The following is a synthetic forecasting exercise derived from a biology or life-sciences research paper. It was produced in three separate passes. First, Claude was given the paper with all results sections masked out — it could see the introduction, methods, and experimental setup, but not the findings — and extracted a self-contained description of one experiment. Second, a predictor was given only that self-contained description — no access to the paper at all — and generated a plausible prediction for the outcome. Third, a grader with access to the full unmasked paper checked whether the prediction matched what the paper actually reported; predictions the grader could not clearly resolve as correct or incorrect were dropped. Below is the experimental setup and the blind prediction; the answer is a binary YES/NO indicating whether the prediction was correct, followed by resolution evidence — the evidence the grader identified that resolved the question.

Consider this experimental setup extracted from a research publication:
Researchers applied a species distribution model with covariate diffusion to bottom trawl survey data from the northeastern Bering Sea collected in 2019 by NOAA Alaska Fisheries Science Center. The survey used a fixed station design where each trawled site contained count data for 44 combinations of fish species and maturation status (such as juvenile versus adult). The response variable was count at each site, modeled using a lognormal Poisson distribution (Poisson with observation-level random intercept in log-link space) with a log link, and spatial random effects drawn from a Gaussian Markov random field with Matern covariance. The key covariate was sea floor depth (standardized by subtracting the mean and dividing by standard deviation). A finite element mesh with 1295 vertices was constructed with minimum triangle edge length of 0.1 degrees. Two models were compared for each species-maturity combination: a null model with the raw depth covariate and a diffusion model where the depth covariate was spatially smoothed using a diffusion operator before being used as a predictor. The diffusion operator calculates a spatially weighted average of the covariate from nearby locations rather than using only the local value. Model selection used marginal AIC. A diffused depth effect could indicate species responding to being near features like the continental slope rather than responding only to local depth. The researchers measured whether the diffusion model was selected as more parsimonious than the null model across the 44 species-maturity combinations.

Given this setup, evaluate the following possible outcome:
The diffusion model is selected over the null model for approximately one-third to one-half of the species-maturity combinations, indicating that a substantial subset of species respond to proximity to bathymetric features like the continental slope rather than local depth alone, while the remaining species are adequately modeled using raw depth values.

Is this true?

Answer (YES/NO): NO